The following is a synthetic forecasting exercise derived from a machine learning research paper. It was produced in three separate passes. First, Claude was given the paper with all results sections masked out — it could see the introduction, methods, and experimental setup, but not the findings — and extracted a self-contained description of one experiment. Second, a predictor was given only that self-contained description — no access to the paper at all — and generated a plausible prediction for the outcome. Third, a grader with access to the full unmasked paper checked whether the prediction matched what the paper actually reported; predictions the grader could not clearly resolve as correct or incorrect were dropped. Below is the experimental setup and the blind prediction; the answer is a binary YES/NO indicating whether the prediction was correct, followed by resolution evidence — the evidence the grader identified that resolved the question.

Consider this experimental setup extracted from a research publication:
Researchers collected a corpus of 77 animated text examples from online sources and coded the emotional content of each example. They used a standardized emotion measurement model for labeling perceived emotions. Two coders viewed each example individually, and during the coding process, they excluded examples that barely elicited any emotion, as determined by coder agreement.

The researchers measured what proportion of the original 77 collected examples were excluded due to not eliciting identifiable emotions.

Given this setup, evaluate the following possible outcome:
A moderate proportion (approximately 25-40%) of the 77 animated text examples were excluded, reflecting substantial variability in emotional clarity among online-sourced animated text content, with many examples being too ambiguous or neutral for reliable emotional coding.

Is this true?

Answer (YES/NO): YES